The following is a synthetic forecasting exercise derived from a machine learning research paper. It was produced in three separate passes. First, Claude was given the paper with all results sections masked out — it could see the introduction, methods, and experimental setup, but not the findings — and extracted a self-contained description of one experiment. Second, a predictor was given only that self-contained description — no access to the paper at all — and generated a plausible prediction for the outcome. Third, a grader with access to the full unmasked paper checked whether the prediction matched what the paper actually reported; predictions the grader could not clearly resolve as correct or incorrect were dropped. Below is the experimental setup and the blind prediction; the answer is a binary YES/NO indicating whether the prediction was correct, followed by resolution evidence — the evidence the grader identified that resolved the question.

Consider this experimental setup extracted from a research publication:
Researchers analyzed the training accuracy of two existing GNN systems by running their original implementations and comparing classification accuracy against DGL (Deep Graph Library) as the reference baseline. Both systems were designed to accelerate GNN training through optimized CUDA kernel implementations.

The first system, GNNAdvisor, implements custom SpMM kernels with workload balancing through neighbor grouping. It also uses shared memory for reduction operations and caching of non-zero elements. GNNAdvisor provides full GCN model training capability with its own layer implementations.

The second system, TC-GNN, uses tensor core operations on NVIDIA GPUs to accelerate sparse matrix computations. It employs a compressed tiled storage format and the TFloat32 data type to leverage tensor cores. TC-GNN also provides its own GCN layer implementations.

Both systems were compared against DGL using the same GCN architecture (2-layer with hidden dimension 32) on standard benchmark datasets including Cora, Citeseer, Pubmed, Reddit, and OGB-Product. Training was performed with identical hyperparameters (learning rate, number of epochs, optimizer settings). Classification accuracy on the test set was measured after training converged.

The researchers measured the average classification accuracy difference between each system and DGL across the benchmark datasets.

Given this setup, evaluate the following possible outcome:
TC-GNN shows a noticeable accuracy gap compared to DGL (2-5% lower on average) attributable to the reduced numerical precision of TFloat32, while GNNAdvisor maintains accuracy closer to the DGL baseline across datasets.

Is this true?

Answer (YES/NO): NO